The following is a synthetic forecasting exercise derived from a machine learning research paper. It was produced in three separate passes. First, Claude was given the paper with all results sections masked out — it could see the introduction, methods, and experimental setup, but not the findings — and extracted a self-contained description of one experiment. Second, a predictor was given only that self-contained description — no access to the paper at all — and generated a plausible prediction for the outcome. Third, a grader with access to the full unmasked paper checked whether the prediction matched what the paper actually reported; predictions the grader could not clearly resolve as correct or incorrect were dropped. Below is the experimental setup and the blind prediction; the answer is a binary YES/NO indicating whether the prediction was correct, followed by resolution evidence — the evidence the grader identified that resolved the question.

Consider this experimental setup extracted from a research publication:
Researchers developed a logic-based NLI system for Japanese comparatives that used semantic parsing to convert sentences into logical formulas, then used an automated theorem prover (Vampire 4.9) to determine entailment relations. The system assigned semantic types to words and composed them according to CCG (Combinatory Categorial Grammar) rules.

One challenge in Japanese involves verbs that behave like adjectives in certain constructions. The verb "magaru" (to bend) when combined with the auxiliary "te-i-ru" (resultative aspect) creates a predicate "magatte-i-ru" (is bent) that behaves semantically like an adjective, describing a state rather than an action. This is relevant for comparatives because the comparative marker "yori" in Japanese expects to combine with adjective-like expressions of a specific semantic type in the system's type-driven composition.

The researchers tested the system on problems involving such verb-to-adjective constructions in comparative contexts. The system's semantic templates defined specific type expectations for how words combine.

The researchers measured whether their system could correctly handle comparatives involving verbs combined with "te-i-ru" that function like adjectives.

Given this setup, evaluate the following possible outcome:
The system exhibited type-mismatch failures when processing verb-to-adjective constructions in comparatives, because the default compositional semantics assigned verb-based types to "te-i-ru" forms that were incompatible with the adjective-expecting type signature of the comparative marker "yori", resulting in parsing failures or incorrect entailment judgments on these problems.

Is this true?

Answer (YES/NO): YES